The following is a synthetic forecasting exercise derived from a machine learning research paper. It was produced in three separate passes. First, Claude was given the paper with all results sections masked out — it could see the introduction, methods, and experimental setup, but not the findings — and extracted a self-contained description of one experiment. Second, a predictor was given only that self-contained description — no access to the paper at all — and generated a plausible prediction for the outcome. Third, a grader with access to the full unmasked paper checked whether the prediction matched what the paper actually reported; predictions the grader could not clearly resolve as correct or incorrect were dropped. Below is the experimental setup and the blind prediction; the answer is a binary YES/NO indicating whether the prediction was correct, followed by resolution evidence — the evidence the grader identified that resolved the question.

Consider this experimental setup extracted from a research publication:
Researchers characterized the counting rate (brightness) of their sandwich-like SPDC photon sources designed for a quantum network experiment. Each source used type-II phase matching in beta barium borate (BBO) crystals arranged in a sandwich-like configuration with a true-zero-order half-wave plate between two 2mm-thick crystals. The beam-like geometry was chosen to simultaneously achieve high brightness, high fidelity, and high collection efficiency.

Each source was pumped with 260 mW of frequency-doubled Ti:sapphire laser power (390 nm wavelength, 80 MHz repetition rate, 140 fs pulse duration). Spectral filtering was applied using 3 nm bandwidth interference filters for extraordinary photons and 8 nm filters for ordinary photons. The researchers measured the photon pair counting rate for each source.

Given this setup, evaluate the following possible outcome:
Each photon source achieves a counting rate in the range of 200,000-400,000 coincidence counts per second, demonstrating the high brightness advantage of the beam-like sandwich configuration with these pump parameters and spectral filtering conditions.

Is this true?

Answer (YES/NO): YES